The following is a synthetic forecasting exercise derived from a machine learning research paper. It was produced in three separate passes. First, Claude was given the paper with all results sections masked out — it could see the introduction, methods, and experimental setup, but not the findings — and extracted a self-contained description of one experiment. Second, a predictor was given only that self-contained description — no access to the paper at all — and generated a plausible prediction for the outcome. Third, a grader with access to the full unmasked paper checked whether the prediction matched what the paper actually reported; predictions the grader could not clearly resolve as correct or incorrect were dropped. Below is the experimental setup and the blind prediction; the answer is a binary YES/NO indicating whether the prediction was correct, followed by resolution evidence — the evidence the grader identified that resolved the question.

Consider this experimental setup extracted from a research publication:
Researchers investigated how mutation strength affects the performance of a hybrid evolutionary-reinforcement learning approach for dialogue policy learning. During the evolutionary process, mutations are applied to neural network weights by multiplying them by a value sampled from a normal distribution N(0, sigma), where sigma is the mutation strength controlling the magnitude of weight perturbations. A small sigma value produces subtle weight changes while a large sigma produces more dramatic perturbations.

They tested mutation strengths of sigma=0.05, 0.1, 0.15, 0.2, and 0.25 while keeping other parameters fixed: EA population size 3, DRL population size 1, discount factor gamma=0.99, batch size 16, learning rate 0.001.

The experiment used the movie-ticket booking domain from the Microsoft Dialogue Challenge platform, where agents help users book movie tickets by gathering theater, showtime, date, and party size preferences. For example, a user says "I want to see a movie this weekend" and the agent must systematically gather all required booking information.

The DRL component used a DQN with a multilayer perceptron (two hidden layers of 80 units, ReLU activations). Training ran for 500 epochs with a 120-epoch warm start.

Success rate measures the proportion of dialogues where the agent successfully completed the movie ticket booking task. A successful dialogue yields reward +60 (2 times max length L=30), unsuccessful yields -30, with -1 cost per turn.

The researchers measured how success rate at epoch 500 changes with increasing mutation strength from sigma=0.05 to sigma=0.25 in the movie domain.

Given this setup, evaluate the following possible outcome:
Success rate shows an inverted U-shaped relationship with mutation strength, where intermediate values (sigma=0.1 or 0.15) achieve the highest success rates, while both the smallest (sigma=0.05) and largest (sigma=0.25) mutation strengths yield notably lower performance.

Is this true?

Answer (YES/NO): NO